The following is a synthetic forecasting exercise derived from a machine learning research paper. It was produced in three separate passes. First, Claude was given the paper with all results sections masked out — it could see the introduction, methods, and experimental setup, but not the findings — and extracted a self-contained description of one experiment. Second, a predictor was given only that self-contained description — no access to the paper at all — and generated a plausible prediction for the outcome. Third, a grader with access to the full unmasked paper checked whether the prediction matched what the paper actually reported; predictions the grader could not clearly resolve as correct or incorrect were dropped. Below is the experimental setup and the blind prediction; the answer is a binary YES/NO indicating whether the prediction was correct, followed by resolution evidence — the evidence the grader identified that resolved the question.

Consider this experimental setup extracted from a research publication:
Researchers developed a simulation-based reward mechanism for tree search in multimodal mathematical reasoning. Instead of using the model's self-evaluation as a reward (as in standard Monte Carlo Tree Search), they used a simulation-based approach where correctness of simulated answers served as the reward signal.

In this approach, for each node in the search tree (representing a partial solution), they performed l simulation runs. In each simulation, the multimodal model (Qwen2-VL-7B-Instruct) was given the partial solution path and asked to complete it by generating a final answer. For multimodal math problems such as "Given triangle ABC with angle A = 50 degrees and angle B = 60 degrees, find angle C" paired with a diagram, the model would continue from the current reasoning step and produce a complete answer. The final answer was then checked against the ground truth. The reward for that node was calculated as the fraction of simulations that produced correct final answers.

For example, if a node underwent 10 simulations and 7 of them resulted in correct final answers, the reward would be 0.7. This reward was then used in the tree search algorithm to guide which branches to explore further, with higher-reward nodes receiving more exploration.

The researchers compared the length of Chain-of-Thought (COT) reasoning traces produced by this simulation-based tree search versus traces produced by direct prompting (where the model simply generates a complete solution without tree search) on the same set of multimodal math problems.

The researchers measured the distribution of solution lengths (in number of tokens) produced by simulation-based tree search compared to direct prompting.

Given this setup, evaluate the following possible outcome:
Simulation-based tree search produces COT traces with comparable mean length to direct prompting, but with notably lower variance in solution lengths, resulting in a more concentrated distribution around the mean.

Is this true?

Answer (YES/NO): NO